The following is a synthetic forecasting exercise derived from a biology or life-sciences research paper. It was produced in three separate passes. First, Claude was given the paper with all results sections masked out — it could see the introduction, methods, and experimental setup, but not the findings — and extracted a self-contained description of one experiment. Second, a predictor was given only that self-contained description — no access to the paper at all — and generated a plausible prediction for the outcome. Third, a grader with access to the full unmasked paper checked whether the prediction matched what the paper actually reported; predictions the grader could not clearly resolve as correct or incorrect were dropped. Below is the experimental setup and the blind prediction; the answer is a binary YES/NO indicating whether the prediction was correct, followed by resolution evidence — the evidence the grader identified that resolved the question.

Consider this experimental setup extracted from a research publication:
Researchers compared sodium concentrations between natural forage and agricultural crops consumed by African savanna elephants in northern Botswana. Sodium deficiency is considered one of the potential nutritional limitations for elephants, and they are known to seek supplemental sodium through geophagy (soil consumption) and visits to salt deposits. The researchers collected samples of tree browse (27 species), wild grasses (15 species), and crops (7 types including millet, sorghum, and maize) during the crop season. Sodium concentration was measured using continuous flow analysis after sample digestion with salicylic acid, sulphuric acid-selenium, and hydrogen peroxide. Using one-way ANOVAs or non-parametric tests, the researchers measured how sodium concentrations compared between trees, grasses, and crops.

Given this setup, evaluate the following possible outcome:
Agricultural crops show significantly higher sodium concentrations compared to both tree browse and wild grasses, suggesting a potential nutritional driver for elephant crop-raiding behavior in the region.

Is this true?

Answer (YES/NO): NO